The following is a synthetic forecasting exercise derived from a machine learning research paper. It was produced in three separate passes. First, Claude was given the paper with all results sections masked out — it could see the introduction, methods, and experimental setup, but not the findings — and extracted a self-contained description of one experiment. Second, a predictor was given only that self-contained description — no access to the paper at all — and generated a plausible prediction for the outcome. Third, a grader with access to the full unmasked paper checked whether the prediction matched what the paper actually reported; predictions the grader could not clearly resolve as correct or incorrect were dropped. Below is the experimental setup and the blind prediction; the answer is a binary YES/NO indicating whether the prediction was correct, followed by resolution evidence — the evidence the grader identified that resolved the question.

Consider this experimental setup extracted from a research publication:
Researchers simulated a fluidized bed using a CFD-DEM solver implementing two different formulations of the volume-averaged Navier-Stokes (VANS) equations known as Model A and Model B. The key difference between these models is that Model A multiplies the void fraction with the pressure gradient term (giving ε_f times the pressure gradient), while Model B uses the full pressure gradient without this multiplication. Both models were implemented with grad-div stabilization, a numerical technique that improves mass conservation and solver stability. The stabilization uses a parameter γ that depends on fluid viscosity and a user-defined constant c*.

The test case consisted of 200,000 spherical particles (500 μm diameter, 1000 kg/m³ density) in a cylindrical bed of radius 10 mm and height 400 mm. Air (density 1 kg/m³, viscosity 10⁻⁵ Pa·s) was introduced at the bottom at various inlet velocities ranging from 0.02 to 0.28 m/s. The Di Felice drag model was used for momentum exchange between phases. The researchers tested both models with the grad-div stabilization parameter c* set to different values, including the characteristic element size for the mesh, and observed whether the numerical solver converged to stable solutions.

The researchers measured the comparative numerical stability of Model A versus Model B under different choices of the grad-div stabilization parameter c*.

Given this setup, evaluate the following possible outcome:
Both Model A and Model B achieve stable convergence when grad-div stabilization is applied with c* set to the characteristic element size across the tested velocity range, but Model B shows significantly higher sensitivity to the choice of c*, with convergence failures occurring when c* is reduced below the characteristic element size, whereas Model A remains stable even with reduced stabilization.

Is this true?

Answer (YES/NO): NO